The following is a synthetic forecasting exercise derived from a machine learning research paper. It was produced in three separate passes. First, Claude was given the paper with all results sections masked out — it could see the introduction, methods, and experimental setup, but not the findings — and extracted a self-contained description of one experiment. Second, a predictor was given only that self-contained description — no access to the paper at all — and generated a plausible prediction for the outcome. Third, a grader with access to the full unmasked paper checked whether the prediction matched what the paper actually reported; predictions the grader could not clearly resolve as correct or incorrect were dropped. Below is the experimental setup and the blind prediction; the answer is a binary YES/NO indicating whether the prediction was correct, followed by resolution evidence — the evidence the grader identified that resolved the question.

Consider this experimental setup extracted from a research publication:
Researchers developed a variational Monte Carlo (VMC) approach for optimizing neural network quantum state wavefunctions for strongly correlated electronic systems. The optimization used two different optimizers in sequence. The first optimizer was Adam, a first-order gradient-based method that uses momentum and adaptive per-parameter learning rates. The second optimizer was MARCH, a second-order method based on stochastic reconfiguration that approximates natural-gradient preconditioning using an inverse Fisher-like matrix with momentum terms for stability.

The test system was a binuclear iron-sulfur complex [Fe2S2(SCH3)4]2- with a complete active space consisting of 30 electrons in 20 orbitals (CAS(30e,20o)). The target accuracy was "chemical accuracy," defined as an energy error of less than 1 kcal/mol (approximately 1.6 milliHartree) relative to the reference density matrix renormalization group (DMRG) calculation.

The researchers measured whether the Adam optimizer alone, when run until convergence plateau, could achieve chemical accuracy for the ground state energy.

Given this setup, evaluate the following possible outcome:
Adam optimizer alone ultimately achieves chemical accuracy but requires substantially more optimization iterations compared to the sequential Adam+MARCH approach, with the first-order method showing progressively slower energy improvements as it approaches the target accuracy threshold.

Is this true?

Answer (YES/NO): NO